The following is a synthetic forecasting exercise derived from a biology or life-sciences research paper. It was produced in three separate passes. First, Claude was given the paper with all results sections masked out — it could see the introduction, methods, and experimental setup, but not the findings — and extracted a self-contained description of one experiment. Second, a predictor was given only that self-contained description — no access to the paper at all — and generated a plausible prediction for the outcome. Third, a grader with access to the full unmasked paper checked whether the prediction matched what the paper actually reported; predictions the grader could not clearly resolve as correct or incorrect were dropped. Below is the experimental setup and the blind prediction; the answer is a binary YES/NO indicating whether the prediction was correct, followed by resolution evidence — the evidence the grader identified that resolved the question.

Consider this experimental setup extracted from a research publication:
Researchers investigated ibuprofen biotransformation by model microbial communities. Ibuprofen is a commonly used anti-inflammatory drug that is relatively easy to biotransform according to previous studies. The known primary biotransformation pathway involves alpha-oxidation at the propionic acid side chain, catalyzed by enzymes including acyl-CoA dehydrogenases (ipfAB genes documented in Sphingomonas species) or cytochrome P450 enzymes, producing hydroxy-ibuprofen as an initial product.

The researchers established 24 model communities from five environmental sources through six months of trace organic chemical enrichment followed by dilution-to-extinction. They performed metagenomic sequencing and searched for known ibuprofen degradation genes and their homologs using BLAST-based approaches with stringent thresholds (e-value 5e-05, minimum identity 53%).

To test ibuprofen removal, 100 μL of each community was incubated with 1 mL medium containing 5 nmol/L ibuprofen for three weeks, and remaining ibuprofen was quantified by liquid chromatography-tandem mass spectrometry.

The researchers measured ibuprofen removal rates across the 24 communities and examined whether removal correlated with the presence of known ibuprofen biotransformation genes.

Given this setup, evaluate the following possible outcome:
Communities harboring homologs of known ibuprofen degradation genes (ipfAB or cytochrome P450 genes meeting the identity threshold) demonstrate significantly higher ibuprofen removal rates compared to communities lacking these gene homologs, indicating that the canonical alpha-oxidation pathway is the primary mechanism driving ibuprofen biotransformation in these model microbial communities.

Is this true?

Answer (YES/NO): NO